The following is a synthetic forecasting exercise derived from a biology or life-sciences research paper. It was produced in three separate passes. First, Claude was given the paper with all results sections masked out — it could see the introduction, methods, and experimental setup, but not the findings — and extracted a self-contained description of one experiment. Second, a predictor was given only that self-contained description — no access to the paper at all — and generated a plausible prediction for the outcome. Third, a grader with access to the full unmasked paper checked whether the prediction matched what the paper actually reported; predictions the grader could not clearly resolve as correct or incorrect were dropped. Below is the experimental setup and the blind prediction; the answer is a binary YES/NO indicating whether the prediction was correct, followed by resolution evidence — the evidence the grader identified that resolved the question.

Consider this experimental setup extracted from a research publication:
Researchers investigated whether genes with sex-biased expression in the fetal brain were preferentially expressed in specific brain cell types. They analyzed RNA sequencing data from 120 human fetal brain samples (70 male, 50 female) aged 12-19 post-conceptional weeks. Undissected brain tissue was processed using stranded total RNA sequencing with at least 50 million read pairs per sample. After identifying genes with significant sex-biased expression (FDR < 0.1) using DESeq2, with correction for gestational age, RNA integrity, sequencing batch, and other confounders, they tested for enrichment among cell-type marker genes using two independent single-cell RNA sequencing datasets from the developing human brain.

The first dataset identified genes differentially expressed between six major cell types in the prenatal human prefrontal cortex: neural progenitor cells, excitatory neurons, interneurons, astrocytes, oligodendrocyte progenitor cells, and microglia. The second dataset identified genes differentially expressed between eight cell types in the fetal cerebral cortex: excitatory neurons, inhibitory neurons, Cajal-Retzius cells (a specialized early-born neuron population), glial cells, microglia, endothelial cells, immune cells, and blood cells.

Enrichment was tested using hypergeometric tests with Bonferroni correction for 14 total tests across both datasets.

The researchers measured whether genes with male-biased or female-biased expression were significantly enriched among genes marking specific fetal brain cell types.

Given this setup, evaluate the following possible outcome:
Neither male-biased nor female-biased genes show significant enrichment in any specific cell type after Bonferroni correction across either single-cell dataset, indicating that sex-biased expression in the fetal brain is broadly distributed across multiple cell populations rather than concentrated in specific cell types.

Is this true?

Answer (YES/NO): NO